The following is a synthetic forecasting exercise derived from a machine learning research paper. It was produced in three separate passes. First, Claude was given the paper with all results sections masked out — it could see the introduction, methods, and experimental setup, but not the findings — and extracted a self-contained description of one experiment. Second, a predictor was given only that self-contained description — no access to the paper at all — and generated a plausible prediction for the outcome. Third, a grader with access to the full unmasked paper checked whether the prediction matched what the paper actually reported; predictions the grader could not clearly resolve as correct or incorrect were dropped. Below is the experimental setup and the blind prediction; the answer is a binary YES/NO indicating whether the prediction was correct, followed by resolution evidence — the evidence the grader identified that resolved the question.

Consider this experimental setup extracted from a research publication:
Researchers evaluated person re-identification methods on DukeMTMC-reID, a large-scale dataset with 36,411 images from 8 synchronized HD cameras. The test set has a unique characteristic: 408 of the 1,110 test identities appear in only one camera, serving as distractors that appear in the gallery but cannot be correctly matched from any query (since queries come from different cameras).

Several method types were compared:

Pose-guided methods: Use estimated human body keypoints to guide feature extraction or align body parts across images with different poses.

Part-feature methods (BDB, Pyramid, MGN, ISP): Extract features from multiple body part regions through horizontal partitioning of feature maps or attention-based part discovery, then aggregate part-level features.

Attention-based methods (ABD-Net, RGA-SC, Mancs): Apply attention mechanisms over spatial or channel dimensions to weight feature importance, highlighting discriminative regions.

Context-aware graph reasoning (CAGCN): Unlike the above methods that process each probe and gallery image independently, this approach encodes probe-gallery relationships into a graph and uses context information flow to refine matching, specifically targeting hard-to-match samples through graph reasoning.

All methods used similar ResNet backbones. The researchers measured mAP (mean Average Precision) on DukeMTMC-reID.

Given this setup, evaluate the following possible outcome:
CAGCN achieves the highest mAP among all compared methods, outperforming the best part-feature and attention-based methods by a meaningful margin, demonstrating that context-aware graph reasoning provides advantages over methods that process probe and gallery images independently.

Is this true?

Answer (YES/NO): YES